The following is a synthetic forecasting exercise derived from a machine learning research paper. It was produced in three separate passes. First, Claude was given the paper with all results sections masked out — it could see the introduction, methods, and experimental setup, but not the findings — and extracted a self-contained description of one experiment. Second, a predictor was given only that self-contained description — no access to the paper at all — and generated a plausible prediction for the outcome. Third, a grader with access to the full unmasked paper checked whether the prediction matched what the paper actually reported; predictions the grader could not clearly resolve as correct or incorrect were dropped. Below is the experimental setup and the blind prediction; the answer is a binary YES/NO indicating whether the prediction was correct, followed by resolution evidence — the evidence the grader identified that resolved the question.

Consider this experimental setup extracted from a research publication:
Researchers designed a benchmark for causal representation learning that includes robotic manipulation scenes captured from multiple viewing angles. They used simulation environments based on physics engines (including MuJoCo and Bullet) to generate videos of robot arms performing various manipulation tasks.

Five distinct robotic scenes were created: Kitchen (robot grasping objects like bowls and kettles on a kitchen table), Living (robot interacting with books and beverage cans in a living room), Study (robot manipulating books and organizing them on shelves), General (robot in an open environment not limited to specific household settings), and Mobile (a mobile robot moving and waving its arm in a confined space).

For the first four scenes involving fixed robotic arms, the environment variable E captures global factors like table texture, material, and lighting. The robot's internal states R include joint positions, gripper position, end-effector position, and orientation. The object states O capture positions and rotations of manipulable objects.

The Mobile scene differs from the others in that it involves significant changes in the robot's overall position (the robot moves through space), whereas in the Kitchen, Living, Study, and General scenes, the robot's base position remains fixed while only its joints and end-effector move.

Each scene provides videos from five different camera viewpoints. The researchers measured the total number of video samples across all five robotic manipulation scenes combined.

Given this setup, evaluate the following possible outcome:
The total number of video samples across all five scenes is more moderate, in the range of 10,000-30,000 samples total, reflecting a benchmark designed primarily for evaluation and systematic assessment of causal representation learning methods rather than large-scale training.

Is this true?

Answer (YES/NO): YES